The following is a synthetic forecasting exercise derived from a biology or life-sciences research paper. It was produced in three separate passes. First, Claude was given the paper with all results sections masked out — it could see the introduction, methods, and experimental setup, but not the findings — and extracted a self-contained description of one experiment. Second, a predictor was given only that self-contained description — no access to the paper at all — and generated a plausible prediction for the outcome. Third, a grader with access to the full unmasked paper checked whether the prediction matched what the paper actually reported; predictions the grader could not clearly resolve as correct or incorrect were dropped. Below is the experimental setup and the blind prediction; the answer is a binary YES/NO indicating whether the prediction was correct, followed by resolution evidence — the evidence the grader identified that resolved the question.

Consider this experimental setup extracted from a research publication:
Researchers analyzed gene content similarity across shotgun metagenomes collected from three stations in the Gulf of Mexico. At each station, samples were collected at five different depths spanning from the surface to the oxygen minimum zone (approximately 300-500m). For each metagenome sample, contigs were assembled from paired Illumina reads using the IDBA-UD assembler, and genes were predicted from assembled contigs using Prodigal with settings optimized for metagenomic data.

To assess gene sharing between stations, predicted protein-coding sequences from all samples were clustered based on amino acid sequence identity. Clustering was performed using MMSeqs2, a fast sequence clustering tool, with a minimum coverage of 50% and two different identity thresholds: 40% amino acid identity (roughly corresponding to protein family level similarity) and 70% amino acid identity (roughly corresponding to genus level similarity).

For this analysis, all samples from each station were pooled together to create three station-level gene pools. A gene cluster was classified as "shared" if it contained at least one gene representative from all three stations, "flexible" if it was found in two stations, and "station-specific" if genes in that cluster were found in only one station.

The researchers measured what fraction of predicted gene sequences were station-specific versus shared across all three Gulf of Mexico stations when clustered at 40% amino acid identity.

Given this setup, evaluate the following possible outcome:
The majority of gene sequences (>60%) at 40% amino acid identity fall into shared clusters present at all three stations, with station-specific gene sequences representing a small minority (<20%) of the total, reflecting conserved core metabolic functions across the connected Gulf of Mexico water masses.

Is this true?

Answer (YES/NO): NO